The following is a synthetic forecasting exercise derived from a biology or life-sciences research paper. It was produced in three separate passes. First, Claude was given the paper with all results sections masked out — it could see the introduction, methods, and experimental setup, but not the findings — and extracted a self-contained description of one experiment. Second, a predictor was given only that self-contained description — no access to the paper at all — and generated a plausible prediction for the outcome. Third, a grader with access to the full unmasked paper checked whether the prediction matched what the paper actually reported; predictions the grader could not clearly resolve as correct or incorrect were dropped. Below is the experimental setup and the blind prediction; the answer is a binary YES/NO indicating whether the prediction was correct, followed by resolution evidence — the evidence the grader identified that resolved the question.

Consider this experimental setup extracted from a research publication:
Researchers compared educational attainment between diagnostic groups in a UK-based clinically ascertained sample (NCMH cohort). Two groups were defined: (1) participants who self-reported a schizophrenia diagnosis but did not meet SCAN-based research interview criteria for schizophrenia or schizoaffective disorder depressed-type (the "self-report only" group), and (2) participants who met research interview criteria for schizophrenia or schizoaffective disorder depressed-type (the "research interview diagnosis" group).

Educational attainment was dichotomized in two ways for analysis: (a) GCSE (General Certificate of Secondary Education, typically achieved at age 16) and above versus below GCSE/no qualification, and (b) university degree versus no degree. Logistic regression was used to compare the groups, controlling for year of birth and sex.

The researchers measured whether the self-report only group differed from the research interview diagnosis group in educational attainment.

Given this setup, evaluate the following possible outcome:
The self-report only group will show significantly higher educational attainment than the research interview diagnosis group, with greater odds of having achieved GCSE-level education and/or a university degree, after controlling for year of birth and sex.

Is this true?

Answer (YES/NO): NO